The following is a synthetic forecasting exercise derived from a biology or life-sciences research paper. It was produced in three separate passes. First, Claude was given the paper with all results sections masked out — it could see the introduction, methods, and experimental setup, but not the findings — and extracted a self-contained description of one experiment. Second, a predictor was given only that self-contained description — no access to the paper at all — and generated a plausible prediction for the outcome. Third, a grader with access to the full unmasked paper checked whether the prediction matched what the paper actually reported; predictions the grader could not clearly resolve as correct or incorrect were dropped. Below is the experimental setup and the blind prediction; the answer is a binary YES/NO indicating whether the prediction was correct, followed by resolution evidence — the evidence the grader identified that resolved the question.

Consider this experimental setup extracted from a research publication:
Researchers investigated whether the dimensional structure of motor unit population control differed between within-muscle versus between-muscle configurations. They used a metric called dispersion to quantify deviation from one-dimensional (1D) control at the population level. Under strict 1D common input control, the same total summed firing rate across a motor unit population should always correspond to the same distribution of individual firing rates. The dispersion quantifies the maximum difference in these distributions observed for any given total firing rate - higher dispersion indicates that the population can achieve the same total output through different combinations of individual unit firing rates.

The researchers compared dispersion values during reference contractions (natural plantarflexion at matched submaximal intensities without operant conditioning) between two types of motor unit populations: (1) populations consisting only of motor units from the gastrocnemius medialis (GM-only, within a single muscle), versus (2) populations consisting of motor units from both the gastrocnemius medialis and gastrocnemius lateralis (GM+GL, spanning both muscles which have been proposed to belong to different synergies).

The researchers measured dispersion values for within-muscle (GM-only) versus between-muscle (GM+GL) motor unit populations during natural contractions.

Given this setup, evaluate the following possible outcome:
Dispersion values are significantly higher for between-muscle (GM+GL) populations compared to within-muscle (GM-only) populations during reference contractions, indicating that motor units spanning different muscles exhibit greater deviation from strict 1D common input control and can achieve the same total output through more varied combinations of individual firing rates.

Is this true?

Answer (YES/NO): YES